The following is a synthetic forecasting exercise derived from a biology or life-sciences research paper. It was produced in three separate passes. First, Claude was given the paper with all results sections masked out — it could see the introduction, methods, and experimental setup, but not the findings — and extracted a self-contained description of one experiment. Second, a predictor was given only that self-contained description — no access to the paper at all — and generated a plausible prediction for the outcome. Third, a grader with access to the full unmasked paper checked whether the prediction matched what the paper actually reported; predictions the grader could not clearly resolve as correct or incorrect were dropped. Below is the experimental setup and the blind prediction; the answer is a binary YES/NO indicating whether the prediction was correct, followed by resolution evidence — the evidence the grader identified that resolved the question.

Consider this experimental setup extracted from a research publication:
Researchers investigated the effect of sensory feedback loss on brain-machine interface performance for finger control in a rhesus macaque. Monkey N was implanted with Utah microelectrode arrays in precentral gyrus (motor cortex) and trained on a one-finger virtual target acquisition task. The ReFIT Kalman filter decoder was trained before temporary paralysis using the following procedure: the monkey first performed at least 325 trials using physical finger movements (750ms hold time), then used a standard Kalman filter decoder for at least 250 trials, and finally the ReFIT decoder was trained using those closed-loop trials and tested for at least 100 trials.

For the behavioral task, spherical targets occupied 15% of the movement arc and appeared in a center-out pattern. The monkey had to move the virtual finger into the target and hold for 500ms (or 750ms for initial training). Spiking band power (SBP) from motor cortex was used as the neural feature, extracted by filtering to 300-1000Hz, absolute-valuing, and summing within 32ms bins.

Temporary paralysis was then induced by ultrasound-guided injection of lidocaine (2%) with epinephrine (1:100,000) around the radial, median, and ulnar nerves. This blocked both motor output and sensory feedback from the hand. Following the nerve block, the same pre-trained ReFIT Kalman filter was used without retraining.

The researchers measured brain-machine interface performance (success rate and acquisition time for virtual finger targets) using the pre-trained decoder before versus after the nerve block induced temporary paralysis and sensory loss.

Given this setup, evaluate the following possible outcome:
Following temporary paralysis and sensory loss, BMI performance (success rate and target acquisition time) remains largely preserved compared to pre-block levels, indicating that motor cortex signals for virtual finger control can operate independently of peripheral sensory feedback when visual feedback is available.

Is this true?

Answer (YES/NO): YES